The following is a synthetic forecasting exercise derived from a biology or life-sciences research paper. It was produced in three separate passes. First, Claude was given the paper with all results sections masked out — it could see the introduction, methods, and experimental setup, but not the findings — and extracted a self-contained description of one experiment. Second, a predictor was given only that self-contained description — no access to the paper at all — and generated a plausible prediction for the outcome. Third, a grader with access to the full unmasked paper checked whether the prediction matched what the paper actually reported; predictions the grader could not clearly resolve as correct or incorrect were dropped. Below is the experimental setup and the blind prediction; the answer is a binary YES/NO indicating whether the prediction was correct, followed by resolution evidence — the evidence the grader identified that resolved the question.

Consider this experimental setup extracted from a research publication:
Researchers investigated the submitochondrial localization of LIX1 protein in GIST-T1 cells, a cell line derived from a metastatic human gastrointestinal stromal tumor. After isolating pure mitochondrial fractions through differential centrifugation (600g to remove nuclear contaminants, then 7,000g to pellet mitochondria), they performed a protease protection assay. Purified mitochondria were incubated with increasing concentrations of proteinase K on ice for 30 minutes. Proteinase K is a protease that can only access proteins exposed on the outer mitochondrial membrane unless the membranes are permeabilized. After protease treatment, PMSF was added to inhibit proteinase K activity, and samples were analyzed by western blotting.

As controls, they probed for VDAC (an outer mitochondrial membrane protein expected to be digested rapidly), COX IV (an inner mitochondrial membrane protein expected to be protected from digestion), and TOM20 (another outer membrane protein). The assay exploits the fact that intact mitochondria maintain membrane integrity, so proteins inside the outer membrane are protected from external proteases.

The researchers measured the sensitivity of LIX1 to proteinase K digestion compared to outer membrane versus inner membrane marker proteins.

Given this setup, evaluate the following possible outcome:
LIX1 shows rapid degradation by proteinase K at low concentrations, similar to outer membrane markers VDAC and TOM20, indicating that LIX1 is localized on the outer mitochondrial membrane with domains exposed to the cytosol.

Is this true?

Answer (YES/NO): YES